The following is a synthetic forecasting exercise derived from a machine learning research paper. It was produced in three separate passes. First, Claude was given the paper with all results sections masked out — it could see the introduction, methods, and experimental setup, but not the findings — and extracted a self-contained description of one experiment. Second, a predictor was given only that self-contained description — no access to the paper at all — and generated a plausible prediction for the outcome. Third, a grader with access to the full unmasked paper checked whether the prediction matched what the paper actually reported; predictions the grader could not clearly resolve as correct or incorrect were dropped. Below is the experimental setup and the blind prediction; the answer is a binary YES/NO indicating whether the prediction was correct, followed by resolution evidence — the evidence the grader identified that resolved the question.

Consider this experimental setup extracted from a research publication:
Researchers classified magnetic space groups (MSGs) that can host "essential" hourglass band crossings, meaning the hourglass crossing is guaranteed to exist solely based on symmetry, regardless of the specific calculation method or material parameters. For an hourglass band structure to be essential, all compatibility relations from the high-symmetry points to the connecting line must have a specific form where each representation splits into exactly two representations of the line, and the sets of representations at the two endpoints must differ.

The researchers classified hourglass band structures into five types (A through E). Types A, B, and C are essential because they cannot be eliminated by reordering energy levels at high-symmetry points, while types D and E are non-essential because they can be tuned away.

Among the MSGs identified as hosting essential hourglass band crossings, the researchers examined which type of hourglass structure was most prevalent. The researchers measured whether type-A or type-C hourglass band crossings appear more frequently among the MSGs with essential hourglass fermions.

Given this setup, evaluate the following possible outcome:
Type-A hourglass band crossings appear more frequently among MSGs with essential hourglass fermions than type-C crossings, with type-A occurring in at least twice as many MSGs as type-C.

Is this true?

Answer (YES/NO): YES